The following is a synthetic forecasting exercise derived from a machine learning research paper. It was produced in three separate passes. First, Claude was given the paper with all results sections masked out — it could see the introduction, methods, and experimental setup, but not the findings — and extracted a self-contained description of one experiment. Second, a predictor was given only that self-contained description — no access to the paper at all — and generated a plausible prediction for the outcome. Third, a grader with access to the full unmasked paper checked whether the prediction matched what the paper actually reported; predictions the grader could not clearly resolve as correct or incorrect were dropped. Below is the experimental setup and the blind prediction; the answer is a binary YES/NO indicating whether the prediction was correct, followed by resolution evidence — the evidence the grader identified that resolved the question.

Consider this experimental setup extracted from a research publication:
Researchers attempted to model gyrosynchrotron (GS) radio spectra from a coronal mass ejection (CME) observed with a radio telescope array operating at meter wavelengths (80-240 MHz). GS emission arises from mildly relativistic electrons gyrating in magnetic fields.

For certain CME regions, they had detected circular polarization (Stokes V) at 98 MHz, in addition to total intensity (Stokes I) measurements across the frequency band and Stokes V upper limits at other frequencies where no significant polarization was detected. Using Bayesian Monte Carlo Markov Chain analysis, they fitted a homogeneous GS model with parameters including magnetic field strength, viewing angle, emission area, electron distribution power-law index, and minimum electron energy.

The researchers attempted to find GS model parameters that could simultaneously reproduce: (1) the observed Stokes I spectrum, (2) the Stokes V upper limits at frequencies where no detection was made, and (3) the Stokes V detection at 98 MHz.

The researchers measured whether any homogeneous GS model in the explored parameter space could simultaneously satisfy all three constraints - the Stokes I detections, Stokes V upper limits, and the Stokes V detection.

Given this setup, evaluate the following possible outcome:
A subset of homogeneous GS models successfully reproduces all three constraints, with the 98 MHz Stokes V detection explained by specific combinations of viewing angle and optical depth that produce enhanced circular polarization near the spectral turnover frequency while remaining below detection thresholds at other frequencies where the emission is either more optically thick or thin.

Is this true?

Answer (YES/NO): NO